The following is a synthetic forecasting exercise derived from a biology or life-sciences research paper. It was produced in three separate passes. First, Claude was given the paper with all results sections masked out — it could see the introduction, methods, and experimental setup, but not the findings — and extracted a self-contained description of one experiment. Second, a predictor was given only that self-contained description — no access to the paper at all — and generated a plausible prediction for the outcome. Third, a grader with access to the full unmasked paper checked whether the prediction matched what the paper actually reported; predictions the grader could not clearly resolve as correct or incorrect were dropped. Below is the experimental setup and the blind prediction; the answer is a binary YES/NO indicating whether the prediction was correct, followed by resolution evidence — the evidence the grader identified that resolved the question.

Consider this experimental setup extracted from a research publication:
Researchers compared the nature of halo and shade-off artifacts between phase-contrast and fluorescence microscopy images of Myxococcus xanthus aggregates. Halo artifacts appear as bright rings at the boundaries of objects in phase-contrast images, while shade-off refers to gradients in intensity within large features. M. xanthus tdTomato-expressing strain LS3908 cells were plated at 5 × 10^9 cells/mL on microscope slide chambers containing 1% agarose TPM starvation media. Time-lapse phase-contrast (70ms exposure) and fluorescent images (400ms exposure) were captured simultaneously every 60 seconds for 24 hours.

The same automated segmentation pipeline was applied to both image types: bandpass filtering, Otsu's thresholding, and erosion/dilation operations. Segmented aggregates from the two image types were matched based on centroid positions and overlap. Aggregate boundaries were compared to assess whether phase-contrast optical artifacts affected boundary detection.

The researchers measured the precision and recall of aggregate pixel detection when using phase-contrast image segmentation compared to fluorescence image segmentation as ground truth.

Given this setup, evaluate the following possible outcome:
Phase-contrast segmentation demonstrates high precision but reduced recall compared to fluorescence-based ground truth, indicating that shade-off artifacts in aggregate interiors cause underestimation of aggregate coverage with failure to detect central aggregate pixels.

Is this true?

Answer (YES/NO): NO